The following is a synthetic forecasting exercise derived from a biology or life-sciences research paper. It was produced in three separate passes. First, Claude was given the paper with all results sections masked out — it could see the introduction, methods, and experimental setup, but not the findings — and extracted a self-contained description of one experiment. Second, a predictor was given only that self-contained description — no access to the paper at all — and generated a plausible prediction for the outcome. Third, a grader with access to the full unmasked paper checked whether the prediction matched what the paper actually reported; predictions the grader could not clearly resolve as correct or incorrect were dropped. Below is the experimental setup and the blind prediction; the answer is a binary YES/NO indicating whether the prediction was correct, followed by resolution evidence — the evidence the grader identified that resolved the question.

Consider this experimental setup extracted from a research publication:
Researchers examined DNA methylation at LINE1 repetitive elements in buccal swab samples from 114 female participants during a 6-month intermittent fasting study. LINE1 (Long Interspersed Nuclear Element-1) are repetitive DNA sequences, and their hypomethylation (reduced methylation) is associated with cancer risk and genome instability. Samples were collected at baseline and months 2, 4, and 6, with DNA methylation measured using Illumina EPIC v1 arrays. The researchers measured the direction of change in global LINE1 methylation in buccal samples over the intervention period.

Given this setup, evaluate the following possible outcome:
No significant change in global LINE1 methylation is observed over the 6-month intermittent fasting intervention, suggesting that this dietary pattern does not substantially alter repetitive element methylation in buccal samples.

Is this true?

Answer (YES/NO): NO